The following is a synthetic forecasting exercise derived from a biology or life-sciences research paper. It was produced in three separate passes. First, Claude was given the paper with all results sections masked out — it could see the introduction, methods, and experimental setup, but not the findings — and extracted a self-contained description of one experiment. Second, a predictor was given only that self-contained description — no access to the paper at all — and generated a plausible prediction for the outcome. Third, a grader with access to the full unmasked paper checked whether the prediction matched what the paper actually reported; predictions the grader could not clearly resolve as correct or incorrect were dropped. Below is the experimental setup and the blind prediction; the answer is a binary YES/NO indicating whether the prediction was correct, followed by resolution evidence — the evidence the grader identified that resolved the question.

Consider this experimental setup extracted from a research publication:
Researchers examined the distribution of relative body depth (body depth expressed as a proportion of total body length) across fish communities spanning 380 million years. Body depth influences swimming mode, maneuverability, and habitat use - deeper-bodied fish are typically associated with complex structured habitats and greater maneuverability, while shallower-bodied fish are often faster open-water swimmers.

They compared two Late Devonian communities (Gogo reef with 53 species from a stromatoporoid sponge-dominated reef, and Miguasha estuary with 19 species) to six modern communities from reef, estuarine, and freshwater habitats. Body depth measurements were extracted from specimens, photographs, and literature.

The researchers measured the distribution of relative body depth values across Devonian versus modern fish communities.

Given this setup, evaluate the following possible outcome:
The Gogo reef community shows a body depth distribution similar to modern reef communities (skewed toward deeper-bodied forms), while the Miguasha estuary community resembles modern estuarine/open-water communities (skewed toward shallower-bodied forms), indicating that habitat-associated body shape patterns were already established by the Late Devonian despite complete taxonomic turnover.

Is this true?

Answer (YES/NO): NO